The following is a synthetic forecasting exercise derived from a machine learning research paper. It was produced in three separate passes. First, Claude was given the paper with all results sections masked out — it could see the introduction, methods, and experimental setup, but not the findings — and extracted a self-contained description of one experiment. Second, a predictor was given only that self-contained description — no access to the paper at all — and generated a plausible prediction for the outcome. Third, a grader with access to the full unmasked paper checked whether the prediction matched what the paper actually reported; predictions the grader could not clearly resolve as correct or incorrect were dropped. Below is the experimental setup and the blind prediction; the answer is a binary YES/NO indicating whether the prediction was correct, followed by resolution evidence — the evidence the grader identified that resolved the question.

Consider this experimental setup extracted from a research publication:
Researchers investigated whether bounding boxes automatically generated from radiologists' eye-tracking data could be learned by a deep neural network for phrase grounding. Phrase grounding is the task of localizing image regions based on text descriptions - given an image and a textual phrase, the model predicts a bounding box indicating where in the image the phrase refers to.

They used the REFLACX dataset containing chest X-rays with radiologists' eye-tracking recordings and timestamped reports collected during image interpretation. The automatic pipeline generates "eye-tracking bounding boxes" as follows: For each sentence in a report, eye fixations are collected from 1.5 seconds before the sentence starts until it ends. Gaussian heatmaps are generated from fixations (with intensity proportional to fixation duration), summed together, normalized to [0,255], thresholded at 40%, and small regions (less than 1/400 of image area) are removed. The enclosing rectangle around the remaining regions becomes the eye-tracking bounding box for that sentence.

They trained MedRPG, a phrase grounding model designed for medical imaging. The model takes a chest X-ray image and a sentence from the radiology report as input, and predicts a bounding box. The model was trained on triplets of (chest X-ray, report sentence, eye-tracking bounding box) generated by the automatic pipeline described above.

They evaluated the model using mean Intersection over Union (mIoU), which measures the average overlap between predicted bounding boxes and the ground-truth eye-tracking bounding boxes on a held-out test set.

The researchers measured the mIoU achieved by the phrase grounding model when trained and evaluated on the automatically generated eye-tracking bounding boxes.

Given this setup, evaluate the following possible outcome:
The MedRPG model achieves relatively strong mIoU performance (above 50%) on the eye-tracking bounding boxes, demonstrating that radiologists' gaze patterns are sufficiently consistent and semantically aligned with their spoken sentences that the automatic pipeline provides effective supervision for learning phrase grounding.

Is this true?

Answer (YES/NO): NO